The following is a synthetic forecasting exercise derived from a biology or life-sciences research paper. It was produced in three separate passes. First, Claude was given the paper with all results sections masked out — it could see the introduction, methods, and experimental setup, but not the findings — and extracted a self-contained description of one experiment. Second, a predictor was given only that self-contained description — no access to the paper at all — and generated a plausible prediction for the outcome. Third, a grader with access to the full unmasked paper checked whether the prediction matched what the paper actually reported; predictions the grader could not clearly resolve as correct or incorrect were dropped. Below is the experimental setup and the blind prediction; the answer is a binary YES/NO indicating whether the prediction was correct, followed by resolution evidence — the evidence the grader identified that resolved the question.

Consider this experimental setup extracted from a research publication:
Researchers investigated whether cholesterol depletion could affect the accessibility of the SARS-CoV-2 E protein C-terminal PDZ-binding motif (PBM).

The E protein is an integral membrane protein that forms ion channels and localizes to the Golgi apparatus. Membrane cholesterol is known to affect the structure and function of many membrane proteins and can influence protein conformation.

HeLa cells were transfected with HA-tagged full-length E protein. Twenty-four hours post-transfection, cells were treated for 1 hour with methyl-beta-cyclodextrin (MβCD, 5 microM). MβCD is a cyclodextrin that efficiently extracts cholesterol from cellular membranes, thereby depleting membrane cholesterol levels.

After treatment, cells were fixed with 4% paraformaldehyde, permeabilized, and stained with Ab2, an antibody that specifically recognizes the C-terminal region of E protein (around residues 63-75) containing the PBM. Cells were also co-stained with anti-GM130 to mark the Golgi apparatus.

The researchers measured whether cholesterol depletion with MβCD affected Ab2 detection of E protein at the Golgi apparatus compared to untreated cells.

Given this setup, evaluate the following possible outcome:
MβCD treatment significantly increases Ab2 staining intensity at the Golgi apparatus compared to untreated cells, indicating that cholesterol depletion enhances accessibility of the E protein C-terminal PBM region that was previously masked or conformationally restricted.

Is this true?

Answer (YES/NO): NO